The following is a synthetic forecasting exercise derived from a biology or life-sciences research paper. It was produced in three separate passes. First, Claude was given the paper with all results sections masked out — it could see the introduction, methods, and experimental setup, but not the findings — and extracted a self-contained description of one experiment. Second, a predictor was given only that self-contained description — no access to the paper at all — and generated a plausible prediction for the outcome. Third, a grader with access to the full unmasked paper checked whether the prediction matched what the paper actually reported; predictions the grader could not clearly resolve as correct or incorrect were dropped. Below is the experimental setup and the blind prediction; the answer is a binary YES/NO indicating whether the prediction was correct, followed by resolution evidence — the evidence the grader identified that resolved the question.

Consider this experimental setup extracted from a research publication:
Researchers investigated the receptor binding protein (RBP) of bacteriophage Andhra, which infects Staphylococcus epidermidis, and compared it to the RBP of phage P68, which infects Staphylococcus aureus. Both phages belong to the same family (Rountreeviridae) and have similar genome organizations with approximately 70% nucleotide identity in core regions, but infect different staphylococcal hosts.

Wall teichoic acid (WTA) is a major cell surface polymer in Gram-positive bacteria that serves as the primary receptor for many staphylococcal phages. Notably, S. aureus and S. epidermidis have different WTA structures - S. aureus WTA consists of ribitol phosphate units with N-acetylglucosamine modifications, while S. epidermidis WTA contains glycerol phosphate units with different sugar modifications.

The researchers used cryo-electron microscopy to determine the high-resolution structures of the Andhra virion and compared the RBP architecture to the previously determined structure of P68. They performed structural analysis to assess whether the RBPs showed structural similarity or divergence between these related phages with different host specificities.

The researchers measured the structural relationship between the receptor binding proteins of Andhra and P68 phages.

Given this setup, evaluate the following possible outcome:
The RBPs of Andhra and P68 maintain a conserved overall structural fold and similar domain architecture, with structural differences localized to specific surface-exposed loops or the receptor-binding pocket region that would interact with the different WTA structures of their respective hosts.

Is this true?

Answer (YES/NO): NO